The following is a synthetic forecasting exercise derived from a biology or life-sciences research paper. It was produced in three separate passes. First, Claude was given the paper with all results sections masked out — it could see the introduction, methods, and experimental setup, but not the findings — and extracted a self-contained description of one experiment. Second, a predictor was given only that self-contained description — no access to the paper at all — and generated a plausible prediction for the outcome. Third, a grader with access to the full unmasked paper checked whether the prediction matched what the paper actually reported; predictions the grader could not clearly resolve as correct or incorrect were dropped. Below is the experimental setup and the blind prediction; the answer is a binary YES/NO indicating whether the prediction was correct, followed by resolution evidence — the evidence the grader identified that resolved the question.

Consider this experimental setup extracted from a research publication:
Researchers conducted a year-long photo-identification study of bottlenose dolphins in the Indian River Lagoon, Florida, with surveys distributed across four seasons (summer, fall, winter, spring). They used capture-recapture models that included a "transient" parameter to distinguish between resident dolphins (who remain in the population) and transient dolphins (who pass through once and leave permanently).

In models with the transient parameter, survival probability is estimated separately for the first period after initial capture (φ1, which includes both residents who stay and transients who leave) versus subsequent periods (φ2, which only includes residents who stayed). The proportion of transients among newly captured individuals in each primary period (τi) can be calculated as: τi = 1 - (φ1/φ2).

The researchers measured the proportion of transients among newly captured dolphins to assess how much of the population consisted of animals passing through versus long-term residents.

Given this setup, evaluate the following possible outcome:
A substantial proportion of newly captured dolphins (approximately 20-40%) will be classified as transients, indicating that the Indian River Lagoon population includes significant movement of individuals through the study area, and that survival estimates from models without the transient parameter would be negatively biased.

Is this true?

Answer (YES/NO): NO